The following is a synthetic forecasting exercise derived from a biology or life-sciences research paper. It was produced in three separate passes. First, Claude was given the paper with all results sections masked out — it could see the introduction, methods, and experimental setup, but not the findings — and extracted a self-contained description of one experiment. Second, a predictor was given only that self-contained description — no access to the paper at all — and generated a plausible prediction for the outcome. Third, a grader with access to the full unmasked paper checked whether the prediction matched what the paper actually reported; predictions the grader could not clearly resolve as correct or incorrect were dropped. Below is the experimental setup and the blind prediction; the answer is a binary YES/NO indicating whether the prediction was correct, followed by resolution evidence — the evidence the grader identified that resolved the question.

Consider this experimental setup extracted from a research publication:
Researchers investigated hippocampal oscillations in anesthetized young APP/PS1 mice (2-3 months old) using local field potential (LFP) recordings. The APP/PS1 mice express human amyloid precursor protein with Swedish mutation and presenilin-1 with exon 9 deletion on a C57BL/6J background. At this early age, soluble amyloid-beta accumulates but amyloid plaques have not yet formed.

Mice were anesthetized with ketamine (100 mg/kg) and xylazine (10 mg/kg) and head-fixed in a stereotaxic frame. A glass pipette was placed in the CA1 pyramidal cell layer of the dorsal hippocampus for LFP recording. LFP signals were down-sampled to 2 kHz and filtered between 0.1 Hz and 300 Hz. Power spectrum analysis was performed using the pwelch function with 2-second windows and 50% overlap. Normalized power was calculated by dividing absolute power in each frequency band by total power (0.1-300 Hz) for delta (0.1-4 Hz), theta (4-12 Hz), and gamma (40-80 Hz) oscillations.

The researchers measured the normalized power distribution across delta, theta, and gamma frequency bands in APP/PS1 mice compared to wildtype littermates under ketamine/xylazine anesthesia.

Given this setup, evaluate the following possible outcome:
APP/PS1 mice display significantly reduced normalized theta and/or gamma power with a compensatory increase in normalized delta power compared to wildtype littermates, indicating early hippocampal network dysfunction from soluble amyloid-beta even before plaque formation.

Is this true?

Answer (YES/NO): NO